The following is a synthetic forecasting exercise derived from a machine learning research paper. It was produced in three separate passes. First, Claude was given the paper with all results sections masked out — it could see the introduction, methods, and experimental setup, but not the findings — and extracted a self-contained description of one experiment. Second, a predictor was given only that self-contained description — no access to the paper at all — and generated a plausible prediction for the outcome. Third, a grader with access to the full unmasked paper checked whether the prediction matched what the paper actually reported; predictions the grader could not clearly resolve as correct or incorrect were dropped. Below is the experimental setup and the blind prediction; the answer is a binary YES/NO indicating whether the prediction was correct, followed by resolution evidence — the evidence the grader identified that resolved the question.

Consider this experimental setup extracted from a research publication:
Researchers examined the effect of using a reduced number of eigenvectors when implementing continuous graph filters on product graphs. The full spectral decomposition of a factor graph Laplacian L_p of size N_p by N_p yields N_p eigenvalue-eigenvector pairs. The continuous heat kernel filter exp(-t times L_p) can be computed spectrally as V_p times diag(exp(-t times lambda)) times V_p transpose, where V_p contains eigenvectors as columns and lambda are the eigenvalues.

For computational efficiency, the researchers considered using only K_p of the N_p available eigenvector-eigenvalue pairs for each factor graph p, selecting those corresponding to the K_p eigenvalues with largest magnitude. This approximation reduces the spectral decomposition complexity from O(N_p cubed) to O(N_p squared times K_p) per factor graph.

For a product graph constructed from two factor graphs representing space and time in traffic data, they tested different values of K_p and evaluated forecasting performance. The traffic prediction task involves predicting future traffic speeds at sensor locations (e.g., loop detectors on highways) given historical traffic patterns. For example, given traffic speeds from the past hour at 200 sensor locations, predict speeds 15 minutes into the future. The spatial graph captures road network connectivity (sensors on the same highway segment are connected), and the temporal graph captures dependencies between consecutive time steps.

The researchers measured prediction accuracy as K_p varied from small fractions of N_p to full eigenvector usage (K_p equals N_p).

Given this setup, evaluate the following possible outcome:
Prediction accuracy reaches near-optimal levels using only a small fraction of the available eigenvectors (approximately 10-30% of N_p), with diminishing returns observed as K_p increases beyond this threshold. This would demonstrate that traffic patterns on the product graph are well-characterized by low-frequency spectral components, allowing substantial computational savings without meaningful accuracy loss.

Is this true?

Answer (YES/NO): YES